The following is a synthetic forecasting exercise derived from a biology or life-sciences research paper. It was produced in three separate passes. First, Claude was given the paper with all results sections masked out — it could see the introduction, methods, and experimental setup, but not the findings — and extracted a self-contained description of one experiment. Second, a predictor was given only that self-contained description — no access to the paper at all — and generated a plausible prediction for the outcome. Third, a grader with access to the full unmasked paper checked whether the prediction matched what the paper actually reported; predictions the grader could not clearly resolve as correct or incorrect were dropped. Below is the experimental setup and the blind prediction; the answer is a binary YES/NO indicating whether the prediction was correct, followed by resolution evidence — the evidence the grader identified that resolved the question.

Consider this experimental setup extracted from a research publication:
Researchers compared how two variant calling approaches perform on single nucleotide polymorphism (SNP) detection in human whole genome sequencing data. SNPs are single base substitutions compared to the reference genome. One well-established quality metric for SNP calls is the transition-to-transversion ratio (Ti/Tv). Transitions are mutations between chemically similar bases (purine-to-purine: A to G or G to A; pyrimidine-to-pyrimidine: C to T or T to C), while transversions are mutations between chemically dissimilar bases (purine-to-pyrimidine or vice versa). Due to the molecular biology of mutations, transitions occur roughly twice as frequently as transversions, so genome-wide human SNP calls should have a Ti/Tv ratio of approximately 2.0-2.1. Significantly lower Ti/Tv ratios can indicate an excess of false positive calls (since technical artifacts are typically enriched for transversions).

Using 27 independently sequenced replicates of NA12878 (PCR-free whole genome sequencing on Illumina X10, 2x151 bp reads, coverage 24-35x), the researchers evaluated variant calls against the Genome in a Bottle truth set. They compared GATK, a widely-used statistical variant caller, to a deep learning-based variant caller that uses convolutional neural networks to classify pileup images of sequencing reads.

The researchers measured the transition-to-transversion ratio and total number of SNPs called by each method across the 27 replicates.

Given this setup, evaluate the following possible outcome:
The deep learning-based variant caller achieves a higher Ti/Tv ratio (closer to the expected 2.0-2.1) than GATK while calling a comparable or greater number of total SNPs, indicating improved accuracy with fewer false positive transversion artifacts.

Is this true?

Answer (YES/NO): NO